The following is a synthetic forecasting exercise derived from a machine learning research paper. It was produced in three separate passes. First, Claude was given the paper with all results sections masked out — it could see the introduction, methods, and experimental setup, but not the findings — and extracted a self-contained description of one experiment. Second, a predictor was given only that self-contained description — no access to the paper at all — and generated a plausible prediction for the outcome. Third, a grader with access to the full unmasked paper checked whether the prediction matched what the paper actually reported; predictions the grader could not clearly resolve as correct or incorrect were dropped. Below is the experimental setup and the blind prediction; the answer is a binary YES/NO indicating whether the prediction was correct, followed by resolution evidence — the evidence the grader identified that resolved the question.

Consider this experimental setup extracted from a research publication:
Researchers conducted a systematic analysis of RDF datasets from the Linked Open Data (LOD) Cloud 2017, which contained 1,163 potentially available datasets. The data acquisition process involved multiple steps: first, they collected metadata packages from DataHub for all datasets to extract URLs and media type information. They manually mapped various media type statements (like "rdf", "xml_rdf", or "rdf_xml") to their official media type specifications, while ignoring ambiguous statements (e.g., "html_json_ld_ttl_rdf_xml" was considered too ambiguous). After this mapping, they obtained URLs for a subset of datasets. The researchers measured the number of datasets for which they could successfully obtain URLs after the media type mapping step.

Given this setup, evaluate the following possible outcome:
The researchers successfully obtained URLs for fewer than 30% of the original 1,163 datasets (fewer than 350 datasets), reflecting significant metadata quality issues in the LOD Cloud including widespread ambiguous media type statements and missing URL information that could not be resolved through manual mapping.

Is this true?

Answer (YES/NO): NO